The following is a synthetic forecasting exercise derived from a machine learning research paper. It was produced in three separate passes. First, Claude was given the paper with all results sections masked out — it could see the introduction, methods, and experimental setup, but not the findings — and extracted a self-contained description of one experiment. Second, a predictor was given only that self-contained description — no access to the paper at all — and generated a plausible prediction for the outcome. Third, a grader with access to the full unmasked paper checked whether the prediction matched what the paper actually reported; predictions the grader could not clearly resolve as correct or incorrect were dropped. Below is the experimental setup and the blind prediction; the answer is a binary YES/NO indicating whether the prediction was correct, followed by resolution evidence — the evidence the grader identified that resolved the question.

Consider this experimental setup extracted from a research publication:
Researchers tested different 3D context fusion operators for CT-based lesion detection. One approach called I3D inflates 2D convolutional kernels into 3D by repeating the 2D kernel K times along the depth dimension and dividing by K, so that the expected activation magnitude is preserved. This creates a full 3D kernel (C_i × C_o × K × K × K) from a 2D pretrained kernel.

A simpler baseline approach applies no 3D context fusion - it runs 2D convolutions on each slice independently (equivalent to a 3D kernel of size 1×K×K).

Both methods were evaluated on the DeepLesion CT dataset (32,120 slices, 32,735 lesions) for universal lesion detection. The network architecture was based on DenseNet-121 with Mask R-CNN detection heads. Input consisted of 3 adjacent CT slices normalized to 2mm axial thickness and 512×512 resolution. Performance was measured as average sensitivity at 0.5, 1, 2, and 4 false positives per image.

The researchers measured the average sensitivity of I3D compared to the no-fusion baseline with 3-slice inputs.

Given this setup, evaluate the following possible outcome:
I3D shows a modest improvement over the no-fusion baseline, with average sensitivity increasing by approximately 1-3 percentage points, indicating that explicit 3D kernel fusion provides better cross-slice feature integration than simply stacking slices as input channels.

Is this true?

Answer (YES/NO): NO